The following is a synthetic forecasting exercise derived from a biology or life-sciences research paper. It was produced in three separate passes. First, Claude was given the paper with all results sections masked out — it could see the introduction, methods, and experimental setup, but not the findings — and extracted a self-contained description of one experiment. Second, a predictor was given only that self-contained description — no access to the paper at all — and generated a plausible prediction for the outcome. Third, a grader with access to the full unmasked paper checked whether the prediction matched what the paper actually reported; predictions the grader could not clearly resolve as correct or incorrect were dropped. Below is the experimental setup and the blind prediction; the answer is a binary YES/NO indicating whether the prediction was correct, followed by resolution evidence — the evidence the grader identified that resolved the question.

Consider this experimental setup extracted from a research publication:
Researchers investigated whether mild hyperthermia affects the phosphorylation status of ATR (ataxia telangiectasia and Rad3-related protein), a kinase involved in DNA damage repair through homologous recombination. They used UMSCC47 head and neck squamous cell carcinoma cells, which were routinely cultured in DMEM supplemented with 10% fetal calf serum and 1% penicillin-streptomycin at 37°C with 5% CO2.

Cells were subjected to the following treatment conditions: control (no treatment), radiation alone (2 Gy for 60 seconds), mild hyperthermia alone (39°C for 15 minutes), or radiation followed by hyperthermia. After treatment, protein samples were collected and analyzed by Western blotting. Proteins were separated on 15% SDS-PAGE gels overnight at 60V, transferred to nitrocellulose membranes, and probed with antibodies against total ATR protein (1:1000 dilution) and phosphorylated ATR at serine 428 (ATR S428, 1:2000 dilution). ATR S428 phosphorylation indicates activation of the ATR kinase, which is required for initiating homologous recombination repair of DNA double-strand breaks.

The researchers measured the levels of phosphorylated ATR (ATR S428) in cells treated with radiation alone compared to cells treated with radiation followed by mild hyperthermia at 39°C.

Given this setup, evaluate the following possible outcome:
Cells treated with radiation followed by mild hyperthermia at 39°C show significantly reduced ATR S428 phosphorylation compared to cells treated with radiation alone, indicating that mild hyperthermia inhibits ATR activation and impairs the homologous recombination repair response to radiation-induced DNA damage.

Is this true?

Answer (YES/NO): YES